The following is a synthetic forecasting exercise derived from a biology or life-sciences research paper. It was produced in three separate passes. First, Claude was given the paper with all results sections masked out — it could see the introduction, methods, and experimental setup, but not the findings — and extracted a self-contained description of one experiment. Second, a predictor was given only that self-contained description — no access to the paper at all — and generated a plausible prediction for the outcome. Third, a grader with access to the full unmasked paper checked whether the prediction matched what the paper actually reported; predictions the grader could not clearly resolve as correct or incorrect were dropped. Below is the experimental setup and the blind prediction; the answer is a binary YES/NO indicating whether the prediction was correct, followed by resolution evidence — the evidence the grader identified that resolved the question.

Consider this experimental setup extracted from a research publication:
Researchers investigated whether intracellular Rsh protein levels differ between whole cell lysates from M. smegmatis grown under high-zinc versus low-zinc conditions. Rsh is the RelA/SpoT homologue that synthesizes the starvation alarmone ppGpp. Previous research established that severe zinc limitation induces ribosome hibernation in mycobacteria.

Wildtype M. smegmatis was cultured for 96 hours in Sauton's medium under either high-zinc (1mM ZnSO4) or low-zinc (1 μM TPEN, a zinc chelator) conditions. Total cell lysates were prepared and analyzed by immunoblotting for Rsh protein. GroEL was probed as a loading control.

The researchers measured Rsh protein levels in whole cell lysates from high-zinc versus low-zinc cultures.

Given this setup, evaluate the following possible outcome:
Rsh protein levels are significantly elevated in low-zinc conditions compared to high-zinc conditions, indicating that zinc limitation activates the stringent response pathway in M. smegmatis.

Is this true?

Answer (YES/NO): NO